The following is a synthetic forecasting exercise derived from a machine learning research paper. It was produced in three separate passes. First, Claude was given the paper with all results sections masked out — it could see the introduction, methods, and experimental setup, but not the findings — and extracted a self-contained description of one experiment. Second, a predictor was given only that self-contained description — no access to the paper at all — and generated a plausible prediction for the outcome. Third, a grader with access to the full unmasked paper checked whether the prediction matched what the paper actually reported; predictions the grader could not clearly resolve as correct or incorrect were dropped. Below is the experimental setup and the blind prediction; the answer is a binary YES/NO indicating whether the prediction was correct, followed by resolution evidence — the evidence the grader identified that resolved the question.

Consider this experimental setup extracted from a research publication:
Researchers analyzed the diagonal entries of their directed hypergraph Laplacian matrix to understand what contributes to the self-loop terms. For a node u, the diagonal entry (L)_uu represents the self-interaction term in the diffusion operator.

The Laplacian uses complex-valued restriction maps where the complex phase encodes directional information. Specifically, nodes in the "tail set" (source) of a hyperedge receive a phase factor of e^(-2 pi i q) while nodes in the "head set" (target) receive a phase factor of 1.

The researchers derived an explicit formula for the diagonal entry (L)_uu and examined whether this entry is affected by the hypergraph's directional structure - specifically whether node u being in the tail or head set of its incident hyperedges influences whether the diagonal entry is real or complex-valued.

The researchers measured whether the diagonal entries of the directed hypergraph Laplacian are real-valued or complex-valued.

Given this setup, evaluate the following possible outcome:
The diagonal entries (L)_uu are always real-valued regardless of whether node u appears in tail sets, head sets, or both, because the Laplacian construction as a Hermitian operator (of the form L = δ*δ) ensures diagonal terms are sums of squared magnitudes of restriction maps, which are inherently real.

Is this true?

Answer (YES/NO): YES